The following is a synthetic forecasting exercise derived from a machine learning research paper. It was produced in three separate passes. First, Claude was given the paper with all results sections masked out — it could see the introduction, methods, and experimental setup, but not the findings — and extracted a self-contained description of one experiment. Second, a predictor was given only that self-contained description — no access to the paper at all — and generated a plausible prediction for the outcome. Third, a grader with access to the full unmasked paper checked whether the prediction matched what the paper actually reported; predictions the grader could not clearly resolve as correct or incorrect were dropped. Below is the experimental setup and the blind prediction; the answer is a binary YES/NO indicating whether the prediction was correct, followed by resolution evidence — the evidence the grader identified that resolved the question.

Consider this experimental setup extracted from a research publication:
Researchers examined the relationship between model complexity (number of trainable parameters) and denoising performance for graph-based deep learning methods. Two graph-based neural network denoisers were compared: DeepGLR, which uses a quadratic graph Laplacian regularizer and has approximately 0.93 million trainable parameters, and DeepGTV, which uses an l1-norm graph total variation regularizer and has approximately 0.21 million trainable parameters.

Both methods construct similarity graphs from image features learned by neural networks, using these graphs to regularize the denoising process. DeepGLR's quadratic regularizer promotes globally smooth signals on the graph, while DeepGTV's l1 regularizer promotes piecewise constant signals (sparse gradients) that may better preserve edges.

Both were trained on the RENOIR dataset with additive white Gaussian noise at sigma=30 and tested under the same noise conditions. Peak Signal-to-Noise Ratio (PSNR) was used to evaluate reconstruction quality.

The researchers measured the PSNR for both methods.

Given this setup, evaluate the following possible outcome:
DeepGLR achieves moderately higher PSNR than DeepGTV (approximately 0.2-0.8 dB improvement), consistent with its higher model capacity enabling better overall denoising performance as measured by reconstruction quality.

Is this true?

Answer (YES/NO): NO